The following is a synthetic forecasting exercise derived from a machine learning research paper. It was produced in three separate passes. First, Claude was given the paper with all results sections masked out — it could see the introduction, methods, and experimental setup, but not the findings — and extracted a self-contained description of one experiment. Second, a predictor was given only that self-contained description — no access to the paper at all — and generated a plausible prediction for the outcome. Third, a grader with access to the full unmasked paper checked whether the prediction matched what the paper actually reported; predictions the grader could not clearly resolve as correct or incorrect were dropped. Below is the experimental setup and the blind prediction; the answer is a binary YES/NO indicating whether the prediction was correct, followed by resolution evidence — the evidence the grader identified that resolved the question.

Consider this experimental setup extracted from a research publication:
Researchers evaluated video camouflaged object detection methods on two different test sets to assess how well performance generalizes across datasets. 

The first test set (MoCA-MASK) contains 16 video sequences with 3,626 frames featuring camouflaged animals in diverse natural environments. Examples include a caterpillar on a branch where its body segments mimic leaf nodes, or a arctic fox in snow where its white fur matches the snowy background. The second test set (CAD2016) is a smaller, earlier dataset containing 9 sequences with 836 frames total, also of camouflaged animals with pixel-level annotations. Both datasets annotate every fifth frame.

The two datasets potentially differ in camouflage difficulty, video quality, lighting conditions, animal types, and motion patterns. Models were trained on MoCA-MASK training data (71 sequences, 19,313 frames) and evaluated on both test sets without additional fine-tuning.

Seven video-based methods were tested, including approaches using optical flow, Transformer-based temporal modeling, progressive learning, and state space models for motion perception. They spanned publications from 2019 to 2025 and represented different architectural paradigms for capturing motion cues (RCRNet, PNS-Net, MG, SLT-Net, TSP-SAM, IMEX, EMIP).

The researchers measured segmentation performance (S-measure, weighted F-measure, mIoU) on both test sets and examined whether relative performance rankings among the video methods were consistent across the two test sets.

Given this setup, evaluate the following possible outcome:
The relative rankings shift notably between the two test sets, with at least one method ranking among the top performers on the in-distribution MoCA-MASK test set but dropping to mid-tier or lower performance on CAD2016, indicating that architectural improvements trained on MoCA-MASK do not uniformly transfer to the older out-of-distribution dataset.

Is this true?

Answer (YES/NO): NO